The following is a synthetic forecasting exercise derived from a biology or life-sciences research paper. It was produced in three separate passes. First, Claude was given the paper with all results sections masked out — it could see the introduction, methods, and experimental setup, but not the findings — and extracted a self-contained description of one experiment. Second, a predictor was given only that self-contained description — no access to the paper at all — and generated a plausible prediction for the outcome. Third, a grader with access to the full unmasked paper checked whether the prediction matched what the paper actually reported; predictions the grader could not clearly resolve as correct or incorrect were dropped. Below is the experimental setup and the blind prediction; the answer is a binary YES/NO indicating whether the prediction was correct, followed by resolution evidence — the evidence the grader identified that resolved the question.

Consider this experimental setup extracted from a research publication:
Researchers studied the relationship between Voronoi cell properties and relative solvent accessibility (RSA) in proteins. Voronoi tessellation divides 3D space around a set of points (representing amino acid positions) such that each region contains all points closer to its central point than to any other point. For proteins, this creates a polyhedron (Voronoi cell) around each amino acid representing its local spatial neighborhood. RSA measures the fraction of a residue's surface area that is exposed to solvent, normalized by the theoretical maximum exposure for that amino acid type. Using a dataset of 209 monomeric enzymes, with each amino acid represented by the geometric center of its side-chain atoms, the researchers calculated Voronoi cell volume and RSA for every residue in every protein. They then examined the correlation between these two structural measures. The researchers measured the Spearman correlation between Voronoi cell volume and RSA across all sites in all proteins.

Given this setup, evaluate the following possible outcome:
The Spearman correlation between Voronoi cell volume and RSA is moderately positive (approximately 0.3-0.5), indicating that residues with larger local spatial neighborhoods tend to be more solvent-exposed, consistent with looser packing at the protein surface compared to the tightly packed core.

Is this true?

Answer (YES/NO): NO